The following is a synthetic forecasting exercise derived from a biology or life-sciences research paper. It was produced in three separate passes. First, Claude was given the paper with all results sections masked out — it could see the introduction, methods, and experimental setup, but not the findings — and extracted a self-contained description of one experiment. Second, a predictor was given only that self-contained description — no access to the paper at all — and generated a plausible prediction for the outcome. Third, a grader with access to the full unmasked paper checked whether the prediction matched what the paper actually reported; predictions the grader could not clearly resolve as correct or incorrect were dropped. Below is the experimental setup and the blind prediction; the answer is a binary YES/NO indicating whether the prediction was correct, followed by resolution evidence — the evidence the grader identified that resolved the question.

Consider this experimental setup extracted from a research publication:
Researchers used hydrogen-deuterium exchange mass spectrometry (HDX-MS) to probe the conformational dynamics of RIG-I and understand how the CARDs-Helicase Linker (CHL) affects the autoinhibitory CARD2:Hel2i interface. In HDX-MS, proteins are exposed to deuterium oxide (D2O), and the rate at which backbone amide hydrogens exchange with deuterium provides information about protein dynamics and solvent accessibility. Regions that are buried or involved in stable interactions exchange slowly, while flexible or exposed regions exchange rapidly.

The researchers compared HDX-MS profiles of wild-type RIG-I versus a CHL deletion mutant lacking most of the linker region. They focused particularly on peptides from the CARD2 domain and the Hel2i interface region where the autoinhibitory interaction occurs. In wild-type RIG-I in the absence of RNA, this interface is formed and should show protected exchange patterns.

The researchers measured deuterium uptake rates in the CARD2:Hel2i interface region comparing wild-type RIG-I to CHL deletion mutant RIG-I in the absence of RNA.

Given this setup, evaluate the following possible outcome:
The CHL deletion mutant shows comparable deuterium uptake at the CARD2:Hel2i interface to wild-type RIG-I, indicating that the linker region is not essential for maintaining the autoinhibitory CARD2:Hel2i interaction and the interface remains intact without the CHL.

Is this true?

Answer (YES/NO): NO